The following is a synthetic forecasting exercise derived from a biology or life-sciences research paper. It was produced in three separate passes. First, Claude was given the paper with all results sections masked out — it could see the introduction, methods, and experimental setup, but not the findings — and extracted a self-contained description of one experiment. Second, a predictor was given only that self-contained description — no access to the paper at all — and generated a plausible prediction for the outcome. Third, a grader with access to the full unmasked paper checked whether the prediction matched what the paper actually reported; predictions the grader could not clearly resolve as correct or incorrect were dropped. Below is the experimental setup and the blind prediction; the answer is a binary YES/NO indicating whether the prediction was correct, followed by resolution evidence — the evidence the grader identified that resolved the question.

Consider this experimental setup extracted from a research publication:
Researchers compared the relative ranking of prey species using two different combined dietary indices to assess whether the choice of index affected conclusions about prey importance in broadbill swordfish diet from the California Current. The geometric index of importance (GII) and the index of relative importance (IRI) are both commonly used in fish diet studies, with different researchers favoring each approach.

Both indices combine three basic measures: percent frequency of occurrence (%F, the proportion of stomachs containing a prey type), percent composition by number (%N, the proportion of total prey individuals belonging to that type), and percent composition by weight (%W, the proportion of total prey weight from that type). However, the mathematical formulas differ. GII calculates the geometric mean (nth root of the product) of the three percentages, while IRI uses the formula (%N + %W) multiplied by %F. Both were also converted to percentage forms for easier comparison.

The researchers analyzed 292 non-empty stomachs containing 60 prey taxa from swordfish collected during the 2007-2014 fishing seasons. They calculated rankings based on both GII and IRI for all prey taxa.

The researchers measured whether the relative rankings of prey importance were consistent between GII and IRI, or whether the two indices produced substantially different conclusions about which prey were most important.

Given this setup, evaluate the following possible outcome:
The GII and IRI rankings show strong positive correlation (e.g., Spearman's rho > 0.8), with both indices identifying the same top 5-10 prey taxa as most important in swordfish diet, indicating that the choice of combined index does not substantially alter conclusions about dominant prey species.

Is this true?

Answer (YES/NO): YES